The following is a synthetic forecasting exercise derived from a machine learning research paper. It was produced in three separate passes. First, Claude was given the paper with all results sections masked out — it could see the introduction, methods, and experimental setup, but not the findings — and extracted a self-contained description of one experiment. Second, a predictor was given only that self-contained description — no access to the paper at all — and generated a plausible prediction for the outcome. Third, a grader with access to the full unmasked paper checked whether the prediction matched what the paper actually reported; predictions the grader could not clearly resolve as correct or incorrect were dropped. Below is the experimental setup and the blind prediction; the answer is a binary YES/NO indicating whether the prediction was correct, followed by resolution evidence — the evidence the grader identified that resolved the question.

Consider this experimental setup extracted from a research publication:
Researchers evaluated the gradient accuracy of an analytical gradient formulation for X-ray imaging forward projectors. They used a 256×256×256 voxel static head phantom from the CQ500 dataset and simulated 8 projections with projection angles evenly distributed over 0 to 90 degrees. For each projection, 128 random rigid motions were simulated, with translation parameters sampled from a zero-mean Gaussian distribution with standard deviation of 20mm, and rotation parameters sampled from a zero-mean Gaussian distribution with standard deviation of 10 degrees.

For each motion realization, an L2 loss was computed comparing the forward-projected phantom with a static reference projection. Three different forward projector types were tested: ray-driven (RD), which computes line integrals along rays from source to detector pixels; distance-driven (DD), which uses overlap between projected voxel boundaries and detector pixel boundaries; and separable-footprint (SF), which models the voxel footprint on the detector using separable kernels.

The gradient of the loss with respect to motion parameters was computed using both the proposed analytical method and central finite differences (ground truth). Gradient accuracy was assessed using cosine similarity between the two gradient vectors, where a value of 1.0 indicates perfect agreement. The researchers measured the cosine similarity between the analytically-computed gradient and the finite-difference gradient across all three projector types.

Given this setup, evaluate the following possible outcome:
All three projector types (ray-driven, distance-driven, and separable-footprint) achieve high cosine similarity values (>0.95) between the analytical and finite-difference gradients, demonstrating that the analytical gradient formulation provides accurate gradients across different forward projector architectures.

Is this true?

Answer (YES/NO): YES